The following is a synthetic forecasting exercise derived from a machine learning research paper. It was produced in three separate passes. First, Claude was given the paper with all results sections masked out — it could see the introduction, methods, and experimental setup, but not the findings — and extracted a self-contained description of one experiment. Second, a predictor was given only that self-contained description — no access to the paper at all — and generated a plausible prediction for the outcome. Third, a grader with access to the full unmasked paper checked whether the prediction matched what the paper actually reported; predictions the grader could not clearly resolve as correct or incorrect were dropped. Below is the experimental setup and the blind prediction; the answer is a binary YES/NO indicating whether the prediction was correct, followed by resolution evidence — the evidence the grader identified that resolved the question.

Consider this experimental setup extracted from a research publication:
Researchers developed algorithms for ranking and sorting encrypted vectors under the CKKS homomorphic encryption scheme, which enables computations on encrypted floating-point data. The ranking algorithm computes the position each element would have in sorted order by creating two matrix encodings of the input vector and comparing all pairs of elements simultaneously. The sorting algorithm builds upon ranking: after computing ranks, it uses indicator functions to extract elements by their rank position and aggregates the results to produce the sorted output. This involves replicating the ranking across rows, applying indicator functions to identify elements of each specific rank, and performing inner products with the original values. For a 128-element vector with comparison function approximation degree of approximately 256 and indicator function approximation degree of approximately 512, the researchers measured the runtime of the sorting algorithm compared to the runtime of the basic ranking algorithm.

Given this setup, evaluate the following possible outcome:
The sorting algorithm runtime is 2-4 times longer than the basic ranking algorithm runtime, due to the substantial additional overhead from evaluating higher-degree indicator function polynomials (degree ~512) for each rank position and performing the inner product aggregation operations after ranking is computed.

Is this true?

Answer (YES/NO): NO